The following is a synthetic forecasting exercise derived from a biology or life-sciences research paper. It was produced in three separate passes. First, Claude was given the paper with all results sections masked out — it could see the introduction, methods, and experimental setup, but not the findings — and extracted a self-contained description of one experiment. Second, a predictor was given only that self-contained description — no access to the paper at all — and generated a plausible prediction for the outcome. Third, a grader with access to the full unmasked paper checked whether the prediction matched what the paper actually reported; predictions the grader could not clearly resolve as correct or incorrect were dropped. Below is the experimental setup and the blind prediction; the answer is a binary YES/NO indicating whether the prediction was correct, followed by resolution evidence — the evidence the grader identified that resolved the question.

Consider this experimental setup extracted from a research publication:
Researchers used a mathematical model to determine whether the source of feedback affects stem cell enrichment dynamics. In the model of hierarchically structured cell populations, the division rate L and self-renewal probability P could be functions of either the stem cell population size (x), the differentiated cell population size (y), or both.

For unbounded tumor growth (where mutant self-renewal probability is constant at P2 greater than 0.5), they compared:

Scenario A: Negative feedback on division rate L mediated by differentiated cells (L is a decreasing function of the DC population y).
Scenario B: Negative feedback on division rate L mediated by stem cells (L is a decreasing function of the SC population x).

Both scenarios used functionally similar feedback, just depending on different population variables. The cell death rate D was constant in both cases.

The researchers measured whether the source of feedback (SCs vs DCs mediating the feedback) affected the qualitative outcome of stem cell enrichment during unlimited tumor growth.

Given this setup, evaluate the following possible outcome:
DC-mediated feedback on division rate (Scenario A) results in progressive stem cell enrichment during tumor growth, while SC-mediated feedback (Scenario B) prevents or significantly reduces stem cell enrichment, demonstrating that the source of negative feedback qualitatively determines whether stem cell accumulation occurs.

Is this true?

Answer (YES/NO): NO